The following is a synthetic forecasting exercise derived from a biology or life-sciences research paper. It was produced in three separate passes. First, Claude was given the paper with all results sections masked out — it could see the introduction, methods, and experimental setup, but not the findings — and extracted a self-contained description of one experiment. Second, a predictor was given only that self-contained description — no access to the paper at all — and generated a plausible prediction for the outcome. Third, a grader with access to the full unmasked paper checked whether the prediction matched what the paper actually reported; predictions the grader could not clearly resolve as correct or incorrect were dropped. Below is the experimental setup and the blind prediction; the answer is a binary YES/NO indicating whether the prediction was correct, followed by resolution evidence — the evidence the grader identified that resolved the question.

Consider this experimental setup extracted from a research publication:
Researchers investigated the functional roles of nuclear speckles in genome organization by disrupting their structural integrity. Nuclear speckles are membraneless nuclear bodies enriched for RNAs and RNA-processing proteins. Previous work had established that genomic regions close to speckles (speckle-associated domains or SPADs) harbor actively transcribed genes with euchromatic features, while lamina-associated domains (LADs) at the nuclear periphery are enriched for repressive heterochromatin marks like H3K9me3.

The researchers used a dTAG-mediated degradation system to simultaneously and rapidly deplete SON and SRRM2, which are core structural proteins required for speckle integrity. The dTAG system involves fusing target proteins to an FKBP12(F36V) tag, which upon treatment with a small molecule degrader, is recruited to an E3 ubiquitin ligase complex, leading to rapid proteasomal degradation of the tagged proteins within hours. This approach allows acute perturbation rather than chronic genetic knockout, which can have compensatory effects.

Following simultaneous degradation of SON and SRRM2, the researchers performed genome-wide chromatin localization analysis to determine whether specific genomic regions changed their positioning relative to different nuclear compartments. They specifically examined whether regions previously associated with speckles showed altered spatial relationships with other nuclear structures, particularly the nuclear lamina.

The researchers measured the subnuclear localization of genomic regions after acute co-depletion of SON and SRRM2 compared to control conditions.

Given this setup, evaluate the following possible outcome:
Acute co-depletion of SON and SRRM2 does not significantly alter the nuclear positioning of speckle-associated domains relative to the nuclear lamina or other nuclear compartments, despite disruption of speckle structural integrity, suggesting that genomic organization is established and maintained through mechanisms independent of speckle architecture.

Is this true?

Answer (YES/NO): NO